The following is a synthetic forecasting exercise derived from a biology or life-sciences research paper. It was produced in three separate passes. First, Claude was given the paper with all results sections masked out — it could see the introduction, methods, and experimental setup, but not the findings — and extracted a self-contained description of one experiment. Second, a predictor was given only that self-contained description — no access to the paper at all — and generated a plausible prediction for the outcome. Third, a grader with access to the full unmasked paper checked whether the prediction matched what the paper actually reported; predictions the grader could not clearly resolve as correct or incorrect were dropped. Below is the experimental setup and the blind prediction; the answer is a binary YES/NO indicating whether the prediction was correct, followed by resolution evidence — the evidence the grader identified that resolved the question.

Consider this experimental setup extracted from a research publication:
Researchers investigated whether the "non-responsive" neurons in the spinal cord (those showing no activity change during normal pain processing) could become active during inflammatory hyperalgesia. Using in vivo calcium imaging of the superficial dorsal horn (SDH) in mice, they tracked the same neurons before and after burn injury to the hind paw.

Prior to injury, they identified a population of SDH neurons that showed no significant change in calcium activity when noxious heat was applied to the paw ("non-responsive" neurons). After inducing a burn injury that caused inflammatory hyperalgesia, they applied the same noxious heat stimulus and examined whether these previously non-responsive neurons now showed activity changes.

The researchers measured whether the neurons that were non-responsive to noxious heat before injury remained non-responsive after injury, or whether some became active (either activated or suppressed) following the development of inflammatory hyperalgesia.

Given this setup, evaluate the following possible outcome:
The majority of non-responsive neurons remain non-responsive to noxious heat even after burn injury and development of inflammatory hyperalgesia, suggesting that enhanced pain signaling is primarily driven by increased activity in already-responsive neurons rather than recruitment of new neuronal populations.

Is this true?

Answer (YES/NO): NO